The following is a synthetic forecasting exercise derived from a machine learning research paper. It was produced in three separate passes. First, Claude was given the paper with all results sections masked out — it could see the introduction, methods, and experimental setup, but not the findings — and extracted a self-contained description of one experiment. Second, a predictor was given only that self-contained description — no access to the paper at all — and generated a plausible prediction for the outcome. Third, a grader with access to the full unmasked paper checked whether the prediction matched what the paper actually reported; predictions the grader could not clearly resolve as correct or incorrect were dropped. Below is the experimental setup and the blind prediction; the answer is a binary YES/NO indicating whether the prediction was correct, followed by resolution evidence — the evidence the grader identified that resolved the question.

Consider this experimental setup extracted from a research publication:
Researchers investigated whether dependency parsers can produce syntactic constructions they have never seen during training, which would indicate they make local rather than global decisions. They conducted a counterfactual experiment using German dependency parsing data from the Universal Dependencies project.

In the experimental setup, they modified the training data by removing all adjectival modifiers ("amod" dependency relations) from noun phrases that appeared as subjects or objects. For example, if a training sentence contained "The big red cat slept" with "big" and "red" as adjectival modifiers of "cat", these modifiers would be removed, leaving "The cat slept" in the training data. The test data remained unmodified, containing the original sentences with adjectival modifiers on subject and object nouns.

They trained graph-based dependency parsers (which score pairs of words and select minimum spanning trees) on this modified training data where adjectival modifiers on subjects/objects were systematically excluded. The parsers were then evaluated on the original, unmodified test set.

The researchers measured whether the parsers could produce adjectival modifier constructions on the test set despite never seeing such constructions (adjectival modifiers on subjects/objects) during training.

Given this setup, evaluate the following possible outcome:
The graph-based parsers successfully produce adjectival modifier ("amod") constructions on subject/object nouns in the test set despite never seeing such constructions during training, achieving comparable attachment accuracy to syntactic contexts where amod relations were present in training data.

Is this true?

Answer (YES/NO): NO